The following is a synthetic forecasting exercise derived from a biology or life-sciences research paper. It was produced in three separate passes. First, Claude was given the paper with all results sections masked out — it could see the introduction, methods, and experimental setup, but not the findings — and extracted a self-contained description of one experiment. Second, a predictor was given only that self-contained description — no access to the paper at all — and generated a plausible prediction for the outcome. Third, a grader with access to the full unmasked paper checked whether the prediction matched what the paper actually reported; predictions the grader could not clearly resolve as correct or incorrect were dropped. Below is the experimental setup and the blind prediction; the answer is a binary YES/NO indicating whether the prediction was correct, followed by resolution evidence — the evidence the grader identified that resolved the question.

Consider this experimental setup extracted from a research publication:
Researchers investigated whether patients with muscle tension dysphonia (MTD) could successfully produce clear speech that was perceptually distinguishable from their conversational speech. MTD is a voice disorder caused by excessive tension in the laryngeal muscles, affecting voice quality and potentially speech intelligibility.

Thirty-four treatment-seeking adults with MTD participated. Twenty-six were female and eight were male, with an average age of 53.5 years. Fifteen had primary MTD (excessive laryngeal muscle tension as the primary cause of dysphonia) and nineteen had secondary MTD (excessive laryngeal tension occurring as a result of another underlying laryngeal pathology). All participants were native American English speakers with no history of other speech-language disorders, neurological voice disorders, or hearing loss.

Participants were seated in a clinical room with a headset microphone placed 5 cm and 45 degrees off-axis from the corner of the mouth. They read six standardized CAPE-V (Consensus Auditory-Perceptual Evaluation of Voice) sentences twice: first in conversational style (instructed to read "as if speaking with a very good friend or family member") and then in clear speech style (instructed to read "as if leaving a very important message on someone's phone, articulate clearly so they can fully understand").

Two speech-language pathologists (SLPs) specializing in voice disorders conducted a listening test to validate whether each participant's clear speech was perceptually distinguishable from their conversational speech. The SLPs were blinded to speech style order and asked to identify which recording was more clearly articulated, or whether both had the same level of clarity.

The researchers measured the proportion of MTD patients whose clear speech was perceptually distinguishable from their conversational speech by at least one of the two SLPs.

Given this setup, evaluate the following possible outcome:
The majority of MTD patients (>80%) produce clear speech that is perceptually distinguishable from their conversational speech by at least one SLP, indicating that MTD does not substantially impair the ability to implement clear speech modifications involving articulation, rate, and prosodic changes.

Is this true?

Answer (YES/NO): NO